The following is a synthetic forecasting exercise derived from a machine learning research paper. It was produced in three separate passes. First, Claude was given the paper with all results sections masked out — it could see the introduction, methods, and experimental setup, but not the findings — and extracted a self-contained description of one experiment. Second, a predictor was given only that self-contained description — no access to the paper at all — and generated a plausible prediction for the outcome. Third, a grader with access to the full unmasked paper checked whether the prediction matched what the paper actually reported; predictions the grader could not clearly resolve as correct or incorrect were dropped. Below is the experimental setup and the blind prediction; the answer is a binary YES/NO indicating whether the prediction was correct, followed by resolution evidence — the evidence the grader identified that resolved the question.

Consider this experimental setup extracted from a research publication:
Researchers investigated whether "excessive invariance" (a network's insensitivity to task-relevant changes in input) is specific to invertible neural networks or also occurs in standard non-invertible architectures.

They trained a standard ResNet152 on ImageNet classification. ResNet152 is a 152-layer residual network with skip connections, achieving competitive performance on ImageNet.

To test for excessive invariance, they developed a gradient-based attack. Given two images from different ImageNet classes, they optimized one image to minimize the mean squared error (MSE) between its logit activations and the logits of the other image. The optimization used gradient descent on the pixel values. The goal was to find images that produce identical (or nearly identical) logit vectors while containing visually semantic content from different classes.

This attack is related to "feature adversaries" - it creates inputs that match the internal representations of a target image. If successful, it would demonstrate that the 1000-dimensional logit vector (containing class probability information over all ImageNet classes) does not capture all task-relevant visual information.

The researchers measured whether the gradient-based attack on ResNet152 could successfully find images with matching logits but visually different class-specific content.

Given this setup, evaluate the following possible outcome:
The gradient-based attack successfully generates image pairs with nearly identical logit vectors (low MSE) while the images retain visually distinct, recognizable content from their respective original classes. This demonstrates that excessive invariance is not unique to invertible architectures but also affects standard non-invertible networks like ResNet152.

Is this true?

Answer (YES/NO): YES